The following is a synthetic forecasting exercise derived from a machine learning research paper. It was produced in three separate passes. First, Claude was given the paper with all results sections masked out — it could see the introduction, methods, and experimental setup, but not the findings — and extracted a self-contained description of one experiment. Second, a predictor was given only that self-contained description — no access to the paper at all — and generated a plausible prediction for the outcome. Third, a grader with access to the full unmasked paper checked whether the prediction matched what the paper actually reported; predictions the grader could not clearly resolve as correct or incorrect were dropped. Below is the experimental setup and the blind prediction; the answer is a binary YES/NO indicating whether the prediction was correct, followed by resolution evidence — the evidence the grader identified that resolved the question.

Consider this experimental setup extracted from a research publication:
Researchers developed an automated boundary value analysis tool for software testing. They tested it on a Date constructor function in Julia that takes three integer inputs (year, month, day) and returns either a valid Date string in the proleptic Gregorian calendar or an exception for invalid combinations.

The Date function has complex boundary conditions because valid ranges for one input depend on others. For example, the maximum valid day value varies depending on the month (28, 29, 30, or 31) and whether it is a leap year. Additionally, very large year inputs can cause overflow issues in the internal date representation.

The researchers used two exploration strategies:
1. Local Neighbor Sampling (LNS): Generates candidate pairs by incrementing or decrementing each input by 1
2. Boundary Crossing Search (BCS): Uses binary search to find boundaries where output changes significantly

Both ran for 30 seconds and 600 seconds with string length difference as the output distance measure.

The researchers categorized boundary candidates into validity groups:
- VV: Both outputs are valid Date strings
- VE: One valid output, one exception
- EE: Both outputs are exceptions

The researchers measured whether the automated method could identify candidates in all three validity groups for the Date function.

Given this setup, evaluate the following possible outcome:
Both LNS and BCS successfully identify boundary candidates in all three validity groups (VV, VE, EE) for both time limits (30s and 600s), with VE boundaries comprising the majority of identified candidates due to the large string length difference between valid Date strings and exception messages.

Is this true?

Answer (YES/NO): NO